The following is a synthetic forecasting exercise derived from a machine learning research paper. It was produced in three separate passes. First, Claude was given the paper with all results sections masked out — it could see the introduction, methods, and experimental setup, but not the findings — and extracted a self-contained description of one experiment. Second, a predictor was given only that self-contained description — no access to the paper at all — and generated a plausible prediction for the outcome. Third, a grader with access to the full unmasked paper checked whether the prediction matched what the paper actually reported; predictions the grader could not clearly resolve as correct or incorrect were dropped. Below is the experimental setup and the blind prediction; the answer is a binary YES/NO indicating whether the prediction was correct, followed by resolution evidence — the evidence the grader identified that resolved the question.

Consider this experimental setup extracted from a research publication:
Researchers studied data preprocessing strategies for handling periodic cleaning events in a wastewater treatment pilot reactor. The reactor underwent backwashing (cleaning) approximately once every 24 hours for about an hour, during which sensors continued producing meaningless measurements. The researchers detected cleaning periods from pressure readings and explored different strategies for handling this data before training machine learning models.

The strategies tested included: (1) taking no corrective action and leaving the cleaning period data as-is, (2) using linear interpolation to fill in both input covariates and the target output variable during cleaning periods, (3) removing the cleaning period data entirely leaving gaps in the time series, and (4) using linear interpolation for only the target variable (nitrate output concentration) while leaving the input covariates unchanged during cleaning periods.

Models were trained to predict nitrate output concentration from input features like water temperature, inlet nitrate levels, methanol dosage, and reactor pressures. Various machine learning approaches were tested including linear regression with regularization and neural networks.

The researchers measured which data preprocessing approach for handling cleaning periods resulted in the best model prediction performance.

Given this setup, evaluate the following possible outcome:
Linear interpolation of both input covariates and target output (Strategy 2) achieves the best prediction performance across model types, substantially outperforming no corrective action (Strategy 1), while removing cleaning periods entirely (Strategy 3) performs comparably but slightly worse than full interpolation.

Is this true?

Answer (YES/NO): NO